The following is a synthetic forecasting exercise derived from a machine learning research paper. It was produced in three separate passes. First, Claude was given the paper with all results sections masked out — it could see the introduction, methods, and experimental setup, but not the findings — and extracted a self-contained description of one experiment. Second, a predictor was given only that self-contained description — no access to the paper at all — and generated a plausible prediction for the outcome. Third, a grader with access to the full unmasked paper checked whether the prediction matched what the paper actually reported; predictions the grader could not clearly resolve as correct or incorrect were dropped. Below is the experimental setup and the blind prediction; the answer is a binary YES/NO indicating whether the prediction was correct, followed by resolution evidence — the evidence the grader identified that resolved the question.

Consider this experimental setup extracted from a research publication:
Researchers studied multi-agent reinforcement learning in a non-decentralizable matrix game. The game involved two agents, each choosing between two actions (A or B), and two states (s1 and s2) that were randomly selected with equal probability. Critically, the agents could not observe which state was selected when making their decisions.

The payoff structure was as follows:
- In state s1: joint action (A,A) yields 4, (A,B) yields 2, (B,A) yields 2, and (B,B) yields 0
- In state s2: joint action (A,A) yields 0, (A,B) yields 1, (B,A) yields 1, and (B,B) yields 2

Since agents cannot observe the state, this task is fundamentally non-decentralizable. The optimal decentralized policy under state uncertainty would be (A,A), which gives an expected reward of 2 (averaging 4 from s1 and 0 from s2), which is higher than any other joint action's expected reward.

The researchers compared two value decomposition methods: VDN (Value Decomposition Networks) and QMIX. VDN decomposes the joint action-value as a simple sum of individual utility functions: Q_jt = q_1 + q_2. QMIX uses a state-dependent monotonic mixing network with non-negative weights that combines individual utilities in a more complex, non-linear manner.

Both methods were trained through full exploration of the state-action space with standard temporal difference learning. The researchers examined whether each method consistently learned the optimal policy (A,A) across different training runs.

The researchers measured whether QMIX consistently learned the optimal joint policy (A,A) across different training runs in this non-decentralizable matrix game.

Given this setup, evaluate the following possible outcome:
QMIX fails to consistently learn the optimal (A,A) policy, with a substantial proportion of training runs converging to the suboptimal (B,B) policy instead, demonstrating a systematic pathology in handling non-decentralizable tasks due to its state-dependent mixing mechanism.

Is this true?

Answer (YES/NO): NO